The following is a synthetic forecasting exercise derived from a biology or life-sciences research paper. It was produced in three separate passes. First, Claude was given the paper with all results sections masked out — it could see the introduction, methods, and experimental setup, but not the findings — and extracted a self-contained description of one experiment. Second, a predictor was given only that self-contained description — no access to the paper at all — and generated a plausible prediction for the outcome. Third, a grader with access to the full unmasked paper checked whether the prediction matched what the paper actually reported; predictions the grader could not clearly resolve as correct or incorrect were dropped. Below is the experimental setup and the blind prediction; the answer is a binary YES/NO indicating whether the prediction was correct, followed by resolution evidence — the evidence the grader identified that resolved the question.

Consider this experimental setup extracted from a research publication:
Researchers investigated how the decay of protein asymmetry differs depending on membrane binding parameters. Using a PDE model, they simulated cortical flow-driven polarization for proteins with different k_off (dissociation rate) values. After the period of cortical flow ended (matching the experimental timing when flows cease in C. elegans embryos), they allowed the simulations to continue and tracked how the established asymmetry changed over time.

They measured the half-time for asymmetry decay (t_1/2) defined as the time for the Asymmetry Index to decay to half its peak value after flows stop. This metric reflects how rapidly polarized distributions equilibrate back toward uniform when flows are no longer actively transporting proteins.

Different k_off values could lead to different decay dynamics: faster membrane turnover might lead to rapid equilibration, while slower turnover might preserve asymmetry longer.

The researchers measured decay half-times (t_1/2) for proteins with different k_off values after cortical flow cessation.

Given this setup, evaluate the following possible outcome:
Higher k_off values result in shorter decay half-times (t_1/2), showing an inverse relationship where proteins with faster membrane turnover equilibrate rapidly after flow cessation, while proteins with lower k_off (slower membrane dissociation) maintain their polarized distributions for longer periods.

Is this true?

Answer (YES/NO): YES